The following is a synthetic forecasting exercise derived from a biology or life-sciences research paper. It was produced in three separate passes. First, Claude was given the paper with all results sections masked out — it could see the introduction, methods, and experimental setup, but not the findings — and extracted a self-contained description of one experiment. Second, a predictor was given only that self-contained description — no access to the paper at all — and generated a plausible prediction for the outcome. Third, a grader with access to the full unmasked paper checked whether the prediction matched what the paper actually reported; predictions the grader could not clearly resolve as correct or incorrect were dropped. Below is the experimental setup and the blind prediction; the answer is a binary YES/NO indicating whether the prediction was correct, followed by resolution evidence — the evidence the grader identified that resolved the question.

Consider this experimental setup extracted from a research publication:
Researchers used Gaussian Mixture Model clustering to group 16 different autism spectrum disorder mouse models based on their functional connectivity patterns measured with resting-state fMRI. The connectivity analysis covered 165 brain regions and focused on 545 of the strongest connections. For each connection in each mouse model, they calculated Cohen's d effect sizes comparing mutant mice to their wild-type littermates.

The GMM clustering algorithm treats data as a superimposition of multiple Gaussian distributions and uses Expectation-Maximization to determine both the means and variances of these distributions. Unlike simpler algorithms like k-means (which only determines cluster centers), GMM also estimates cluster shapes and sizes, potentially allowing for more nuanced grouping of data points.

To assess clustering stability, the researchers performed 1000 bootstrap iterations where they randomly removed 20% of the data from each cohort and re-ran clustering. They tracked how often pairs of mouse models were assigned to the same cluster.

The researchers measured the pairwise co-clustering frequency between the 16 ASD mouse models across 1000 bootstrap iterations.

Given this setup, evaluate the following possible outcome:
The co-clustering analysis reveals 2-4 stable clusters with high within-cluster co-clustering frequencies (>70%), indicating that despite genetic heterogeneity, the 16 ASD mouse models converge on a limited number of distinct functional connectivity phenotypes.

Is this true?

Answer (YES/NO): NO